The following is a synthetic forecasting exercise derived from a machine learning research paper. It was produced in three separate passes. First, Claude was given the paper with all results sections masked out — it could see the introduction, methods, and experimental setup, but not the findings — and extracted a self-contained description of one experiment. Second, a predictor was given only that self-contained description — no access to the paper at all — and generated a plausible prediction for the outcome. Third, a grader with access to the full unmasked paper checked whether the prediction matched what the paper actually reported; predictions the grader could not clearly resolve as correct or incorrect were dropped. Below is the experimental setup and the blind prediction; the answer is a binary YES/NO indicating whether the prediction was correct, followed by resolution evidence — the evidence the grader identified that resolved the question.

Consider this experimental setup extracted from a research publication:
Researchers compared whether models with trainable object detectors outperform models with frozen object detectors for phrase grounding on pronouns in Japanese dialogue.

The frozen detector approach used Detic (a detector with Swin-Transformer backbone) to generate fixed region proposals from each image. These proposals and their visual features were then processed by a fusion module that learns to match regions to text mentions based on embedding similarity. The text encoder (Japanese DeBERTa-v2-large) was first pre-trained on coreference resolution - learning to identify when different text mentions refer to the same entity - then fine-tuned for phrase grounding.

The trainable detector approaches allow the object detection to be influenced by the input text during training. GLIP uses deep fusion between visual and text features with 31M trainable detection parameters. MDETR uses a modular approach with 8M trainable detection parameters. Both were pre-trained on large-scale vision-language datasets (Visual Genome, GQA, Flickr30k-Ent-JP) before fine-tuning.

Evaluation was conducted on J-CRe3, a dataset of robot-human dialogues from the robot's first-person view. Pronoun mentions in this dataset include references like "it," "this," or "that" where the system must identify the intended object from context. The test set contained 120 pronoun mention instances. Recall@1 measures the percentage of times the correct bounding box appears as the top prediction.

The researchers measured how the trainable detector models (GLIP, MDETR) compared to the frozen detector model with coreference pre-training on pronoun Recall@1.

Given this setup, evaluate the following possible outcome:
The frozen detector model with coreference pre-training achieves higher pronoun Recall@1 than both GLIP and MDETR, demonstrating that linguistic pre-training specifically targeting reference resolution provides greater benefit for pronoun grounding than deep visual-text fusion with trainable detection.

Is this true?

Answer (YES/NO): YES